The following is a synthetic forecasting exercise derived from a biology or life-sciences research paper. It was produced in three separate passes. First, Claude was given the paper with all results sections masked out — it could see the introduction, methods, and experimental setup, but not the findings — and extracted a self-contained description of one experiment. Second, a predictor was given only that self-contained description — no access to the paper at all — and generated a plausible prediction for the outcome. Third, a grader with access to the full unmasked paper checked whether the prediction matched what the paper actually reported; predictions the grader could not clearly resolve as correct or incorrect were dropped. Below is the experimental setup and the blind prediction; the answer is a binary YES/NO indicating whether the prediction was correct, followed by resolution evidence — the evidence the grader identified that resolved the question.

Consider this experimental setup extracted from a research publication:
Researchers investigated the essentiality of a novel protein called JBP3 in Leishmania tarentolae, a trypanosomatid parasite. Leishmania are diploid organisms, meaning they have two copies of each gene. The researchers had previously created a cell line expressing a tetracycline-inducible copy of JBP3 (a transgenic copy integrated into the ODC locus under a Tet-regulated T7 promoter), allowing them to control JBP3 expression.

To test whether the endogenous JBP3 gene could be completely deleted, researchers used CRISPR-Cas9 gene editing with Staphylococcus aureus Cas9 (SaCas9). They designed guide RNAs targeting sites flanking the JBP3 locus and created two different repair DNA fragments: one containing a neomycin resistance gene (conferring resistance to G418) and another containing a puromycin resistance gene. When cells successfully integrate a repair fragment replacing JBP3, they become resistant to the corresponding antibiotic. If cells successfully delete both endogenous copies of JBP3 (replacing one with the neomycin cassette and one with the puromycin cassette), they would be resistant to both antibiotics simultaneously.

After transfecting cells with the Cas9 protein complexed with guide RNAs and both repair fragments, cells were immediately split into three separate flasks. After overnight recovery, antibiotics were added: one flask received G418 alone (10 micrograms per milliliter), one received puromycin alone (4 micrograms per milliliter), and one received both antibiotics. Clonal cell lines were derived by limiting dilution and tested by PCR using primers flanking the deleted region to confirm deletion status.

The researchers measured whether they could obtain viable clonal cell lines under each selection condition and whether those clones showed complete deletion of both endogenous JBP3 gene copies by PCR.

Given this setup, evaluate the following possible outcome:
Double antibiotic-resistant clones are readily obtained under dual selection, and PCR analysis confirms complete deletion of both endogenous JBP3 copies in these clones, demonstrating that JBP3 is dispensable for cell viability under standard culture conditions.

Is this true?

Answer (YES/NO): NO